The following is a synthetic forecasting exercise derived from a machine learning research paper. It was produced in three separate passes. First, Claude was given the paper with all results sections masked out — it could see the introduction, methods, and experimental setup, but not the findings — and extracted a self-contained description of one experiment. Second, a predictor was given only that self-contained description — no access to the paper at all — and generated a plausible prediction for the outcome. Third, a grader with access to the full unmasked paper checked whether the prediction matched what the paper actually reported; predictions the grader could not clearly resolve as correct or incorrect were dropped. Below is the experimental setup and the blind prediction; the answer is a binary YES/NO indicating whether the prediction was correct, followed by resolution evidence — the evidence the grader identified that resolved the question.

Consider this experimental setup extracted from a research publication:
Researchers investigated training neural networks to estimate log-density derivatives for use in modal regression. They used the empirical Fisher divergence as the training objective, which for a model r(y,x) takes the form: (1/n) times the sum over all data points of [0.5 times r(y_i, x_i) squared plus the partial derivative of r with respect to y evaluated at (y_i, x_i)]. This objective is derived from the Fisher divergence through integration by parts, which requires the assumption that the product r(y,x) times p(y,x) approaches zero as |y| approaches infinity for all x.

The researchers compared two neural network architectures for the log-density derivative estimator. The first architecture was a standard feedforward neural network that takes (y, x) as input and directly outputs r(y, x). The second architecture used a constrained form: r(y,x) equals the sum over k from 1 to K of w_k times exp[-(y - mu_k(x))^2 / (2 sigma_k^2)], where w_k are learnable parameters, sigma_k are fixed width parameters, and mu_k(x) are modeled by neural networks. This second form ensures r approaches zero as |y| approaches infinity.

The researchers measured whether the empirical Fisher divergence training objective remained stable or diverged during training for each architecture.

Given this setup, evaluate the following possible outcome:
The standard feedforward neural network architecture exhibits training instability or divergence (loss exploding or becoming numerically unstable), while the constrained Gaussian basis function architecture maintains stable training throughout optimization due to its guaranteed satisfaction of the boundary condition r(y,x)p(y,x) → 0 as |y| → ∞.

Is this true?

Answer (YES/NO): YES